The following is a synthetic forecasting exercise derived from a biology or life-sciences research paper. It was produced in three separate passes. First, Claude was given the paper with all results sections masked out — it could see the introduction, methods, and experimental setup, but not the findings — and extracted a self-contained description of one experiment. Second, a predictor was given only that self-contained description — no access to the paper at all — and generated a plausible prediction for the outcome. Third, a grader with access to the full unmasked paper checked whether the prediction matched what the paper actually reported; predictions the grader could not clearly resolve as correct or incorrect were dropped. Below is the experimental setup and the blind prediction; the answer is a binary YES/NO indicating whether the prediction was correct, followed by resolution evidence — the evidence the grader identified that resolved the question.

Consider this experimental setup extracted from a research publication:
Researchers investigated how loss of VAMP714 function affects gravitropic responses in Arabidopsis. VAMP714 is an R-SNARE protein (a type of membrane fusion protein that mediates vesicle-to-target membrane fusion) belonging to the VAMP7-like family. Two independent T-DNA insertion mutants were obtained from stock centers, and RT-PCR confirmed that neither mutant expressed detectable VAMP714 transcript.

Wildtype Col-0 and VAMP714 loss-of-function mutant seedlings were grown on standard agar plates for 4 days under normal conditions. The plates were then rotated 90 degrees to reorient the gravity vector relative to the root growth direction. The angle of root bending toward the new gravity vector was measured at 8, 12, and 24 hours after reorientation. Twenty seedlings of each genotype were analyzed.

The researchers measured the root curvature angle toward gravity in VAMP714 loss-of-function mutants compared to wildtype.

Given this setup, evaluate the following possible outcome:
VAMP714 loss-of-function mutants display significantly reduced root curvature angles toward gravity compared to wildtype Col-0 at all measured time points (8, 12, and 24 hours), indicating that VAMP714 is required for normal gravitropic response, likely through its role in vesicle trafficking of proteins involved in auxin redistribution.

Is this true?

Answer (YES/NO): YES